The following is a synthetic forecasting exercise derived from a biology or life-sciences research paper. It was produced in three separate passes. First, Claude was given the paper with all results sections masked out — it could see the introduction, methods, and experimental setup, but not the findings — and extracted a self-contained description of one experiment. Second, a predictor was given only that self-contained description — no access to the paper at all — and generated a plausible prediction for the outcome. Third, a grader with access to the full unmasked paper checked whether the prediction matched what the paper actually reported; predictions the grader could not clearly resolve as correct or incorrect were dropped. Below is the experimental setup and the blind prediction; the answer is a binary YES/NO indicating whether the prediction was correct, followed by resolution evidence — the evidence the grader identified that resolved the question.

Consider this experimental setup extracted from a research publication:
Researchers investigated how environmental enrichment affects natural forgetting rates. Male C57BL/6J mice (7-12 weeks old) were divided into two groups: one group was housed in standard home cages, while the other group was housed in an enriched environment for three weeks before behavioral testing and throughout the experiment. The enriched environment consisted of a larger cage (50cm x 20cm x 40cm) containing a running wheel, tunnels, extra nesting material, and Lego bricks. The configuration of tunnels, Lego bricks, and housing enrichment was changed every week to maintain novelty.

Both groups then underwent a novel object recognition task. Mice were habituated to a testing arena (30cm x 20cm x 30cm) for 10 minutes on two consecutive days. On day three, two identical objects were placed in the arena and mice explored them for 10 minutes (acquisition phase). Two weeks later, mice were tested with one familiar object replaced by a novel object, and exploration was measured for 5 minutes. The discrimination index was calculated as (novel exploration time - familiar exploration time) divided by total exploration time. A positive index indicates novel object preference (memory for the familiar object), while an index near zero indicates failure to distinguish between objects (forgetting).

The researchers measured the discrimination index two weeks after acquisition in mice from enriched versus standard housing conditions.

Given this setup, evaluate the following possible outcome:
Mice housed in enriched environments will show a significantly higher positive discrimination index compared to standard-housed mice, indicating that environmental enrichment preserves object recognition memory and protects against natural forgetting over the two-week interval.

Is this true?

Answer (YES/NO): YES